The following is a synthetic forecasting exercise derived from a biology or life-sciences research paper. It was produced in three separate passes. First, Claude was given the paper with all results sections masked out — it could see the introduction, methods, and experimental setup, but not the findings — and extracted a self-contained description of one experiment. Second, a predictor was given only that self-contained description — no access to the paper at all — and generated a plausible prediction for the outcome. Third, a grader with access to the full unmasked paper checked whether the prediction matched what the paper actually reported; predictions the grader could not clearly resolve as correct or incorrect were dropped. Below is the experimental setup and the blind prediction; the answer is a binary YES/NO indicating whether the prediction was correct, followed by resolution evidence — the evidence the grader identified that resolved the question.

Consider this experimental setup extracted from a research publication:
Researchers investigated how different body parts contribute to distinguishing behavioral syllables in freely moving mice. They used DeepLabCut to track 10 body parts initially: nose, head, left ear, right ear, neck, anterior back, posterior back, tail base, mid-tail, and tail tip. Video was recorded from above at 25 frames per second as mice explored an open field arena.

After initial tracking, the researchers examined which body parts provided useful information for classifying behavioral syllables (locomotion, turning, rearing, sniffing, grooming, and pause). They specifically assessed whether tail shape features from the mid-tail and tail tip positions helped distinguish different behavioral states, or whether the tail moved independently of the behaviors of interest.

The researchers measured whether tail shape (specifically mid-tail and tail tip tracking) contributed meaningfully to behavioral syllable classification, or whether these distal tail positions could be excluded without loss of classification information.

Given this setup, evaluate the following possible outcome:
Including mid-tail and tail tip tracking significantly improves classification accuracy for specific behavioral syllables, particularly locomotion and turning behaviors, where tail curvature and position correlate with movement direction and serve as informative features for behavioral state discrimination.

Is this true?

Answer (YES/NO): NO